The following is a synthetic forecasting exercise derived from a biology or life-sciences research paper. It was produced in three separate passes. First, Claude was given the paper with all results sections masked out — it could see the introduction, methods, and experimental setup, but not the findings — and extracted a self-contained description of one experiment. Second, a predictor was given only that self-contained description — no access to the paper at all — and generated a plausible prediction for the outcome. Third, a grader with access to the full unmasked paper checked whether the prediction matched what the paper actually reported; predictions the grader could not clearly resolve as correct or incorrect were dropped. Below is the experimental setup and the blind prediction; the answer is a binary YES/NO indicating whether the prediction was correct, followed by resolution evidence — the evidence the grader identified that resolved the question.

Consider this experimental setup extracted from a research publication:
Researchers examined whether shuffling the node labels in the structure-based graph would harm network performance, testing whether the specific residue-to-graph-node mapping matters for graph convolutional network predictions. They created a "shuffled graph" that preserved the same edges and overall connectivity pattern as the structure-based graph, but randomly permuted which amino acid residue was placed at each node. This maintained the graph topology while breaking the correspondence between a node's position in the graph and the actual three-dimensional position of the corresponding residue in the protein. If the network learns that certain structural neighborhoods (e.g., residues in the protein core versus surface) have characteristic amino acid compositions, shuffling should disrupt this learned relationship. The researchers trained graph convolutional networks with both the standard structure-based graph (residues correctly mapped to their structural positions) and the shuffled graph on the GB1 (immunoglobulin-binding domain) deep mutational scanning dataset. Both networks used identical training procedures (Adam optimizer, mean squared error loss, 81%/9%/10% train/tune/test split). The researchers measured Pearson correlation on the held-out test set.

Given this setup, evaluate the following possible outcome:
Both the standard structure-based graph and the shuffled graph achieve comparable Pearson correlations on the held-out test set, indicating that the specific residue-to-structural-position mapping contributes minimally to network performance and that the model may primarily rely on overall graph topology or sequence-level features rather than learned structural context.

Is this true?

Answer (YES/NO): YES